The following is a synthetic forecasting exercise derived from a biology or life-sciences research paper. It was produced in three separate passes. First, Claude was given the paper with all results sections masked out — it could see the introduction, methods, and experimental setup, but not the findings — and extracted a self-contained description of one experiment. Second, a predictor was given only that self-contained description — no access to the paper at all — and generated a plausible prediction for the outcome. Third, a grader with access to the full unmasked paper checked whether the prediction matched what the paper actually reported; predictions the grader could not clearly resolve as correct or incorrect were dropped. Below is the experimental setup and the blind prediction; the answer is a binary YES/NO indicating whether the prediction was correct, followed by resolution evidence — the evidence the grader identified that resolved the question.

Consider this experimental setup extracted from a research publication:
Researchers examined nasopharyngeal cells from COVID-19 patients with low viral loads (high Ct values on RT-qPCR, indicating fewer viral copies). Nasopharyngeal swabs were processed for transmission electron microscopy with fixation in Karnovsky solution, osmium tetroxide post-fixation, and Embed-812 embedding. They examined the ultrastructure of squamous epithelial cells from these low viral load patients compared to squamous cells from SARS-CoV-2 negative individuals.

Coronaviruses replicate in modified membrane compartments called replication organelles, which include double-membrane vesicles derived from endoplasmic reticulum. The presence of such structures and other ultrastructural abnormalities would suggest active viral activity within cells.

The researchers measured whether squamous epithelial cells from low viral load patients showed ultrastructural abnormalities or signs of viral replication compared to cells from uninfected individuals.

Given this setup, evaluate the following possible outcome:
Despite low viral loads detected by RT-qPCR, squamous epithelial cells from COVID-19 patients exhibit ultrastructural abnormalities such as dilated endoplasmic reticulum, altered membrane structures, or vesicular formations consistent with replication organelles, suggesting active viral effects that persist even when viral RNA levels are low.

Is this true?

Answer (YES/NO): NO